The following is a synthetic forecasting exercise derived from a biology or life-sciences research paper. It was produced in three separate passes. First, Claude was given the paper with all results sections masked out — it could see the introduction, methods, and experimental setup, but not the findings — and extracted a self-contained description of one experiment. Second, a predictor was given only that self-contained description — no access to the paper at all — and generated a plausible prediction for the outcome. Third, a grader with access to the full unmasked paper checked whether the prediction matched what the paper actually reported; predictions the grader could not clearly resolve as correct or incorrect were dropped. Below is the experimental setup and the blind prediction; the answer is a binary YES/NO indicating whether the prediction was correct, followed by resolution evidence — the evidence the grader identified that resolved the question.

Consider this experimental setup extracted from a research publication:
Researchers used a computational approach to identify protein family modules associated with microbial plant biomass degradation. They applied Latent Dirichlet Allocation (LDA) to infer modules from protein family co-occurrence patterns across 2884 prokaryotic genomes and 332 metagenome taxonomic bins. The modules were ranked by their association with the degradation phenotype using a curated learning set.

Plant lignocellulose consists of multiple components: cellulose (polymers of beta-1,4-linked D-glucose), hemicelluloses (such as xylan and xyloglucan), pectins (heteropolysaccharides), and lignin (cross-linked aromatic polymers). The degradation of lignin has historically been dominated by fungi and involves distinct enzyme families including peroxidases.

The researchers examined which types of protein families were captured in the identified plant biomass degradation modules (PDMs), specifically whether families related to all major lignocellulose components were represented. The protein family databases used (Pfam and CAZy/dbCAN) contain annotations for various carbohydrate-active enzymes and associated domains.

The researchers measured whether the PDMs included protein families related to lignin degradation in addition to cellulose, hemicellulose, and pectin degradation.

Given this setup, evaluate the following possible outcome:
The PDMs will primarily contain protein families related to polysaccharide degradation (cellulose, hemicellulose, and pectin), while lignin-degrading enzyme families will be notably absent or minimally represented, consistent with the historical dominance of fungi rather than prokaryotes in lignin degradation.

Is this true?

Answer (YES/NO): YES